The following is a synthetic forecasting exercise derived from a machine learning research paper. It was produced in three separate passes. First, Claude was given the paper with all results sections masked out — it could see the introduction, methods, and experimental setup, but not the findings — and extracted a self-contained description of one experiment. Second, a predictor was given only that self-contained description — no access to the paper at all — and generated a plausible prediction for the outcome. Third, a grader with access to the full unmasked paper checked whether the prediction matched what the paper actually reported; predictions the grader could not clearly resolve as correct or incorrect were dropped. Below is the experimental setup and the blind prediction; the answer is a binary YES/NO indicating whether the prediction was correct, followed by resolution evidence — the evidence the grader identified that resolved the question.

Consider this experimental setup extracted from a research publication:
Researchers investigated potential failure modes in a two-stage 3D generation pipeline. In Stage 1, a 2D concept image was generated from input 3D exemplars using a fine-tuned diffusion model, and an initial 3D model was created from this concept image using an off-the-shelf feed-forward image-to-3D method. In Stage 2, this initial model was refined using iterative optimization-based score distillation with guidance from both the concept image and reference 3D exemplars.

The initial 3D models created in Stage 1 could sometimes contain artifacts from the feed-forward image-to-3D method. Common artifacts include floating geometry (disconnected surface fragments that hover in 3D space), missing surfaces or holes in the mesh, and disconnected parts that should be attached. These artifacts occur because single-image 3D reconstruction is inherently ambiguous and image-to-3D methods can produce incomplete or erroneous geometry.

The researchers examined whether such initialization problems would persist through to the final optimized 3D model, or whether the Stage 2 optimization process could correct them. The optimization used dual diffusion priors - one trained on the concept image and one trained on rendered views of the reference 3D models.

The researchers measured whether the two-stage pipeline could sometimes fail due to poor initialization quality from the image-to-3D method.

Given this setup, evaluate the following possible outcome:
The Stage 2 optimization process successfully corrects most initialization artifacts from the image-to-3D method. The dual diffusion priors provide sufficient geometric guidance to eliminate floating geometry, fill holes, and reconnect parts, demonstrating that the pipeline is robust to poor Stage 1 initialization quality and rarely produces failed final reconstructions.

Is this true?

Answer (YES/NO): NO